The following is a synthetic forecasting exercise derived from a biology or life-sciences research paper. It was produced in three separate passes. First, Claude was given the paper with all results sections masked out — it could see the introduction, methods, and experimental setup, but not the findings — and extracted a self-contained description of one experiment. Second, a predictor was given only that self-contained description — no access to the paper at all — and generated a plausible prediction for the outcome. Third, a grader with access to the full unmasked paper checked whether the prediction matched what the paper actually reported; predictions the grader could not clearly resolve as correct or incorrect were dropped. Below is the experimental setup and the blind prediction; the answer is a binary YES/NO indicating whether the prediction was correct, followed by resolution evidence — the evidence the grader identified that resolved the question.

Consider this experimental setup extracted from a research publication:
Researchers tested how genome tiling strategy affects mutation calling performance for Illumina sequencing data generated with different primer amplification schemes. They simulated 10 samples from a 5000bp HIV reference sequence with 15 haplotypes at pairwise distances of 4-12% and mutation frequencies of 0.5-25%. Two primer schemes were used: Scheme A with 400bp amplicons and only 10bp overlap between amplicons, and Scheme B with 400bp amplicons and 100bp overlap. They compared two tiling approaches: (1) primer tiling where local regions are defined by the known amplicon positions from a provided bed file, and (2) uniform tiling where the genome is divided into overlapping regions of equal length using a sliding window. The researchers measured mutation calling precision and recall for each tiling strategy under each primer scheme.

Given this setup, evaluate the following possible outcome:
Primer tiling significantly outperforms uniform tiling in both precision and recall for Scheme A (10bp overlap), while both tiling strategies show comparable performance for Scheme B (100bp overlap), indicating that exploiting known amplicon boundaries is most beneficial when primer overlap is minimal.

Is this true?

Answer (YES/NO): NO